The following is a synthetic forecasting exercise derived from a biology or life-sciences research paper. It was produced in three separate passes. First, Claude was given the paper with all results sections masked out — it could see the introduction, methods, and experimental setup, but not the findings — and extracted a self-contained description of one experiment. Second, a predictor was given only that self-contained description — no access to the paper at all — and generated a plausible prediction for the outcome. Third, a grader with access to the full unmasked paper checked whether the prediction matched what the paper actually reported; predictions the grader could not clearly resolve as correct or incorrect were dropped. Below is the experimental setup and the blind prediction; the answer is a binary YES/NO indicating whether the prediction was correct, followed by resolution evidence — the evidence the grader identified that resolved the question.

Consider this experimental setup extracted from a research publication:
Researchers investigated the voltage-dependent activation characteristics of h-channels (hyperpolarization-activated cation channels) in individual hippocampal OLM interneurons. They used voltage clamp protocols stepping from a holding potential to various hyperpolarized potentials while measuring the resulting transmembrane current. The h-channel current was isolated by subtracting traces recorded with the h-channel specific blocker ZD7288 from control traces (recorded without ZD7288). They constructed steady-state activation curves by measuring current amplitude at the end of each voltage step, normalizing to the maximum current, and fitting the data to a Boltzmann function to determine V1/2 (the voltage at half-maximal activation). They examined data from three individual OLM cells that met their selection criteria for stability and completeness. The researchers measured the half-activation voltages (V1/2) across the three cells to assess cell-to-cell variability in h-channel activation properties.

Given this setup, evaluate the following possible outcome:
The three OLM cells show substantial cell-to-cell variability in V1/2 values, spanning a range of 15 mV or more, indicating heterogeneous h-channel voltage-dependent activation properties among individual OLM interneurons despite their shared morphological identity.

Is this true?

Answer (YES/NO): NO